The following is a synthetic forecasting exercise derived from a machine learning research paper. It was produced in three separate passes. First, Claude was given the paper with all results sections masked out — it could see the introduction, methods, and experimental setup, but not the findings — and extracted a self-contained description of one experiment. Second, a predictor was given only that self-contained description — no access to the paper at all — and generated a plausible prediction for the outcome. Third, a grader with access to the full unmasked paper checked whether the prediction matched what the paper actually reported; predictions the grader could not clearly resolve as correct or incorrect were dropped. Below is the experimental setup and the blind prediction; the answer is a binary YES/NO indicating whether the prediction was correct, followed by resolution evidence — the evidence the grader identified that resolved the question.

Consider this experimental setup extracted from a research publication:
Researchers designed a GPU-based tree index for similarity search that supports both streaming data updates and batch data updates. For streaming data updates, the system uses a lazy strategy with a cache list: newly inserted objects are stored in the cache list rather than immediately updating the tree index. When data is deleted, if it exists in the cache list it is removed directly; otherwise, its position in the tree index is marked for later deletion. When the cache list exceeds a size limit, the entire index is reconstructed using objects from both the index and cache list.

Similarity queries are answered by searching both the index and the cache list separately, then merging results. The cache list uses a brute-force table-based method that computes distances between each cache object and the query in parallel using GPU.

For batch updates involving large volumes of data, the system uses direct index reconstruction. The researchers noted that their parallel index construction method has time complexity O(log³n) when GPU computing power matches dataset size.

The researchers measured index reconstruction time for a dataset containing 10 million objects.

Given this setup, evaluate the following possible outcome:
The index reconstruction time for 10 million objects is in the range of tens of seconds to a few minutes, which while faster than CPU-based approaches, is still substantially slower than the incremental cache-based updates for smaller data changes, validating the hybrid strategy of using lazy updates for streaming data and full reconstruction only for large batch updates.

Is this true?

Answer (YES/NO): NO